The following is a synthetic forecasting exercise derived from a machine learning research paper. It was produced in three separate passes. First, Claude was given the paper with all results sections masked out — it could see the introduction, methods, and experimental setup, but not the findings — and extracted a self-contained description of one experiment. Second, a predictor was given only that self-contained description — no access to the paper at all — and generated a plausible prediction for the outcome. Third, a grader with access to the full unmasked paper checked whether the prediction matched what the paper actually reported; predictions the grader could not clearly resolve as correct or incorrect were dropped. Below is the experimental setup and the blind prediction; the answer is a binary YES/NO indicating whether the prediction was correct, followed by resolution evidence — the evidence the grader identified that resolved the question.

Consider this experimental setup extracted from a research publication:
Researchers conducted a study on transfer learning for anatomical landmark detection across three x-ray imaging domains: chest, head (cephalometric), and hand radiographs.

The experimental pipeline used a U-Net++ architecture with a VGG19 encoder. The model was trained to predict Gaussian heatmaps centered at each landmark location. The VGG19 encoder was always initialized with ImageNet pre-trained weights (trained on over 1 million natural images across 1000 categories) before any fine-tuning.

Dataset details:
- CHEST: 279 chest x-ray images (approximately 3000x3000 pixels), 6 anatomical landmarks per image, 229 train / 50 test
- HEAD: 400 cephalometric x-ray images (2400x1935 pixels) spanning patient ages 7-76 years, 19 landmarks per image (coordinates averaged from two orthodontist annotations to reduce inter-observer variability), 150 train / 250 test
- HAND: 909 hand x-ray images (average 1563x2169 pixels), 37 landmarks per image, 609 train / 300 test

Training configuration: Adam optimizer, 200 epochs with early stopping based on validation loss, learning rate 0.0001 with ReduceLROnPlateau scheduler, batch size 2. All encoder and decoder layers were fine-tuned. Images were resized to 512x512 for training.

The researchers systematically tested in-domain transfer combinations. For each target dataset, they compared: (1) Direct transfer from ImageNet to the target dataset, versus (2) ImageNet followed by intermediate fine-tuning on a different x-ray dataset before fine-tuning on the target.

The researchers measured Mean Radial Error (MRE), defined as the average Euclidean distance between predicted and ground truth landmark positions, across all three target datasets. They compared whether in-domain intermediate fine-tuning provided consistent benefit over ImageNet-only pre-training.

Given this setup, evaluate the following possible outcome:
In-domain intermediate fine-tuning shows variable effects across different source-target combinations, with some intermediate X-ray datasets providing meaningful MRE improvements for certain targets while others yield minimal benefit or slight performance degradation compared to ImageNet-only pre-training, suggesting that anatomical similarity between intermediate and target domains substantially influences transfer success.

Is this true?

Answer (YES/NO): NO